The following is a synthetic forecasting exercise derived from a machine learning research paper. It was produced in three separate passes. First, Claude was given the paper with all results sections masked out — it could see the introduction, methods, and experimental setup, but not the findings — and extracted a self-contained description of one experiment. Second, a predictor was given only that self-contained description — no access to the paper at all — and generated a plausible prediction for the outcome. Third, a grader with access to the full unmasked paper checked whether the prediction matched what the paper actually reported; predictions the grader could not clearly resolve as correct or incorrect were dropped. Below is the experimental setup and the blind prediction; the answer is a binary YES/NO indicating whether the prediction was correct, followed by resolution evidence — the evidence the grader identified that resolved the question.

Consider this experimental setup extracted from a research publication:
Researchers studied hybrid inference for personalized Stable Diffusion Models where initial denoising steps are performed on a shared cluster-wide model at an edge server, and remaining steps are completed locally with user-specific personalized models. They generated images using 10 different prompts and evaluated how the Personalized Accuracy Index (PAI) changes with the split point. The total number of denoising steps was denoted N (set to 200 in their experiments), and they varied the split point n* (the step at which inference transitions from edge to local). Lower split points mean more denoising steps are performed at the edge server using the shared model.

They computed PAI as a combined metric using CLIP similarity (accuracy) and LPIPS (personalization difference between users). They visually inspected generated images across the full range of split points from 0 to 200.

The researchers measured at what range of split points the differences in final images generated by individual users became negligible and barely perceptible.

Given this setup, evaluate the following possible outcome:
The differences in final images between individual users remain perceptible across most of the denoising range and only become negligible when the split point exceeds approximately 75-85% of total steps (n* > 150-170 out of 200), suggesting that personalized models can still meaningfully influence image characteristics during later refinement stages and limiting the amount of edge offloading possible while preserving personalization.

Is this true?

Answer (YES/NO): NO